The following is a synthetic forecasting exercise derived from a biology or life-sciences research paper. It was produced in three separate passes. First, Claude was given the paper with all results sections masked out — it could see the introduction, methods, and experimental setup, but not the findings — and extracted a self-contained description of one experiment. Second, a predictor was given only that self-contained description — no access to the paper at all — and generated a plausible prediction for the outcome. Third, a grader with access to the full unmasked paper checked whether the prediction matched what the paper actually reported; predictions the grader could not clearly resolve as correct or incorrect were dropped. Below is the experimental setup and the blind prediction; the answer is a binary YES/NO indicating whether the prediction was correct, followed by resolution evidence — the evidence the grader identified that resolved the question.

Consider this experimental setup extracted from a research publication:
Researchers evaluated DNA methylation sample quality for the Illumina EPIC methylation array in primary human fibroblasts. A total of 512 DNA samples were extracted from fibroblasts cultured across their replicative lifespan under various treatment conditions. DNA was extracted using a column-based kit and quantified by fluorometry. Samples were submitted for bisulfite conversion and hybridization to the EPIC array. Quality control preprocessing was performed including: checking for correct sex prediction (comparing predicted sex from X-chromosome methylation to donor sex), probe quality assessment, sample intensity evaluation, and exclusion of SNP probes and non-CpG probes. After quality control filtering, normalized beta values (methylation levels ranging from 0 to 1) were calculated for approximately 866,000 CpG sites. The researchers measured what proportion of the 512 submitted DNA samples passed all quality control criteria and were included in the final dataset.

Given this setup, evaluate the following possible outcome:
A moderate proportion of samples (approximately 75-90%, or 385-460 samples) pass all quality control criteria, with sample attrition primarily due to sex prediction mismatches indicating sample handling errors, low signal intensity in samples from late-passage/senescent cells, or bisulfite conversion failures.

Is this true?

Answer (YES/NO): NO